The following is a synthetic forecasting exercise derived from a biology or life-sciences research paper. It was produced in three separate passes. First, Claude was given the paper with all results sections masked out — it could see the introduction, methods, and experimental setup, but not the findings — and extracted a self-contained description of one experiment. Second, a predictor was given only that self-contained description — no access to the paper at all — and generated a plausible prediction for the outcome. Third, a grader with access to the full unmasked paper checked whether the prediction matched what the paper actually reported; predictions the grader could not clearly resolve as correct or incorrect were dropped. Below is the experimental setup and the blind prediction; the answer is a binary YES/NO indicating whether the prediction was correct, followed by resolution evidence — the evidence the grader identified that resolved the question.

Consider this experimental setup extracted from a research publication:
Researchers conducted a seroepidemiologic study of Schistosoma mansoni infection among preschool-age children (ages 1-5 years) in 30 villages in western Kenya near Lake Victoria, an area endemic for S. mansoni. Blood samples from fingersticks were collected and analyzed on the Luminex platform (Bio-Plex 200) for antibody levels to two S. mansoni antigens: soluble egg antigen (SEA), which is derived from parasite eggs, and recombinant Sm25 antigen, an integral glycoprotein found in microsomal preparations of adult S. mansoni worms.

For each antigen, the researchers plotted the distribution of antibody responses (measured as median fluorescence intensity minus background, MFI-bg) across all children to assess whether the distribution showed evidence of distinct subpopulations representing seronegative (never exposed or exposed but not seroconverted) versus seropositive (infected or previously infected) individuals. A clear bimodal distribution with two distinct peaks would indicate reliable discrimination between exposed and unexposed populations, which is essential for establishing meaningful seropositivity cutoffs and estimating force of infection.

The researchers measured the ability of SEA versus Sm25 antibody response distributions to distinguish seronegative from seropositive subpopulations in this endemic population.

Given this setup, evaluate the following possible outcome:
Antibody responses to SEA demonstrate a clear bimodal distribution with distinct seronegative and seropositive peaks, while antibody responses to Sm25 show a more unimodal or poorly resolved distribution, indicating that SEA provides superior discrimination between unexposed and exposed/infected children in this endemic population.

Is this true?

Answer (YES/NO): YES